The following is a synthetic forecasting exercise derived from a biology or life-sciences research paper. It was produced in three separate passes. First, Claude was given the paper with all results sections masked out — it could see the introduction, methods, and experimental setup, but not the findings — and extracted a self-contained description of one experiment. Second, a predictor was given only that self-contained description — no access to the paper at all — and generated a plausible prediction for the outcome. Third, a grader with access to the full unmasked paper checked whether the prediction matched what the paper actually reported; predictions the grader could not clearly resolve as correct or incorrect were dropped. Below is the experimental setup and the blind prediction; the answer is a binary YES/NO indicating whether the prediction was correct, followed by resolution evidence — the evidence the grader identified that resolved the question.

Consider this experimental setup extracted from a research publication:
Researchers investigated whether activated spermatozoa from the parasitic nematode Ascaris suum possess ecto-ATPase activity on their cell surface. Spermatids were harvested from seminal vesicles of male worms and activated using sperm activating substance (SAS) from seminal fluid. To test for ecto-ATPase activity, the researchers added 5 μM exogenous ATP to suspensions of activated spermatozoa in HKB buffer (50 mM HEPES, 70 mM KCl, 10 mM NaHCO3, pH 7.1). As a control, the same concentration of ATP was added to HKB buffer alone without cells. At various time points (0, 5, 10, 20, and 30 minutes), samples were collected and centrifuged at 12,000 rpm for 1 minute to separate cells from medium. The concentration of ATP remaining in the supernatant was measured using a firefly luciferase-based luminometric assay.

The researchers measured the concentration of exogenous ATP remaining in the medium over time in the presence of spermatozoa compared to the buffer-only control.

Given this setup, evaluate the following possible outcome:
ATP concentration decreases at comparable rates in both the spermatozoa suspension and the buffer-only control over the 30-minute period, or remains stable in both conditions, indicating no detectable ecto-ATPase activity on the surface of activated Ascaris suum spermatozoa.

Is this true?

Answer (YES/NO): NO